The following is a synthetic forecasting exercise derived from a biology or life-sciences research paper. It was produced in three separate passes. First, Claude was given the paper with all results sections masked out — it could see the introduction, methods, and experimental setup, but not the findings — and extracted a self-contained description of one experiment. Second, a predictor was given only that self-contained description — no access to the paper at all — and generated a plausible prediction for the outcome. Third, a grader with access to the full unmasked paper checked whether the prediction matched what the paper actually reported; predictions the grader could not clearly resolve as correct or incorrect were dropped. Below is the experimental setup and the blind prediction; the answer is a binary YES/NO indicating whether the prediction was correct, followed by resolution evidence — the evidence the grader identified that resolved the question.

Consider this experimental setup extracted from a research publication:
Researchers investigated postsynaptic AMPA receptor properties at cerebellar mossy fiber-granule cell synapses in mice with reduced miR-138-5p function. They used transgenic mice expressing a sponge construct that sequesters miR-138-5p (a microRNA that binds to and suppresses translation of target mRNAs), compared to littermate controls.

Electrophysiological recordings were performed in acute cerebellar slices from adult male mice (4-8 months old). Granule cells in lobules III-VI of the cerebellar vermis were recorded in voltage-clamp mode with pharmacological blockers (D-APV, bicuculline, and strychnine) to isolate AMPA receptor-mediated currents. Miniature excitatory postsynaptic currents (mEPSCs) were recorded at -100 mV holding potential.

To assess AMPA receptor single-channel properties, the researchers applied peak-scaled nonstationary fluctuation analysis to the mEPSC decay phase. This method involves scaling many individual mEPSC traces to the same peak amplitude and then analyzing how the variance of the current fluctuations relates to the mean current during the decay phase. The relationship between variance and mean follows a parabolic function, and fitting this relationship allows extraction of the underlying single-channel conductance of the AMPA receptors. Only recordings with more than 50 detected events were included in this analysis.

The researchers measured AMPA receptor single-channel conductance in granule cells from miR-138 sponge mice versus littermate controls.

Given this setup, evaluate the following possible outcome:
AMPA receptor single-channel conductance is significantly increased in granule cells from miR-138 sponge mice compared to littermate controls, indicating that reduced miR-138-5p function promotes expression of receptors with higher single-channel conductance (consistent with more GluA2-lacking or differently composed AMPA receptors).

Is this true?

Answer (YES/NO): NO